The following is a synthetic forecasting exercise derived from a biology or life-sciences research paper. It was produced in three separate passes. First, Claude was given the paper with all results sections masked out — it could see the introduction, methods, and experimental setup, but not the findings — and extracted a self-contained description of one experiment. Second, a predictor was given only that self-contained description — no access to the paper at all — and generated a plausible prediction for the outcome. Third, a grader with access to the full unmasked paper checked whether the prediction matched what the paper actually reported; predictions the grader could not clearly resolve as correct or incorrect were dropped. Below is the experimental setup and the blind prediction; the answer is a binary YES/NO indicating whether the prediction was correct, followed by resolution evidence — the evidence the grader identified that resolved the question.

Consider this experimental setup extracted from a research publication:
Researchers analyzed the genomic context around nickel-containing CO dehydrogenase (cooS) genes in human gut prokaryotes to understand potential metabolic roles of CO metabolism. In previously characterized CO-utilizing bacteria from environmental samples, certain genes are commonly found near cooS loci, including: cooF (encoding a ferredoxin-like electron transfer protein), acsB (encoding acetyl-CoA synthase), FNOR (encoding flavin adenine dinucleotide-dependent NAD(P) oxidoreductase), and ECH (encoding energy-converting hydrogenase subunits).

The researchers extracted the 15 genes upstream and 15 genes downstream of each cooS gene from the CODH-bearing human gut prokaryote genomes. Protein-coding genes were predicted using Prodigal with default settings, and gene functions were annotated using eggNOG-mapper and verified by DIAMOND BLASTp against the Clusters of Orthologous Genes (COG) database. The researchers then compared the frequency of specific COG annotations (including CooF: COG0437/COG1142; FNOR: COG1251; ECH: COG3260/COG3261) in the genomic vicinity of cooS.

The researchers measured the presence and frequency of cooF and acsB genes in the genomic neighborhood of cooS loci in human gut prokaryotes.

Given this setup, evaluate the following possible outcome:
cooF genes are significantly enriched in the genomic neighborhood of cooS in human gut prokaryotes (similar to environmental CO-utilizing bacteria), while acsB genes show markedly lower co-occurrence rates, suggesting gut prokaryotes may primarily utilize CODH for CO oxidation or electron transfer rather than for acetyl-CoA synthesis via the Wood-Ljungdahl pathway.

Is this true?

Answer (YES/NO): NO